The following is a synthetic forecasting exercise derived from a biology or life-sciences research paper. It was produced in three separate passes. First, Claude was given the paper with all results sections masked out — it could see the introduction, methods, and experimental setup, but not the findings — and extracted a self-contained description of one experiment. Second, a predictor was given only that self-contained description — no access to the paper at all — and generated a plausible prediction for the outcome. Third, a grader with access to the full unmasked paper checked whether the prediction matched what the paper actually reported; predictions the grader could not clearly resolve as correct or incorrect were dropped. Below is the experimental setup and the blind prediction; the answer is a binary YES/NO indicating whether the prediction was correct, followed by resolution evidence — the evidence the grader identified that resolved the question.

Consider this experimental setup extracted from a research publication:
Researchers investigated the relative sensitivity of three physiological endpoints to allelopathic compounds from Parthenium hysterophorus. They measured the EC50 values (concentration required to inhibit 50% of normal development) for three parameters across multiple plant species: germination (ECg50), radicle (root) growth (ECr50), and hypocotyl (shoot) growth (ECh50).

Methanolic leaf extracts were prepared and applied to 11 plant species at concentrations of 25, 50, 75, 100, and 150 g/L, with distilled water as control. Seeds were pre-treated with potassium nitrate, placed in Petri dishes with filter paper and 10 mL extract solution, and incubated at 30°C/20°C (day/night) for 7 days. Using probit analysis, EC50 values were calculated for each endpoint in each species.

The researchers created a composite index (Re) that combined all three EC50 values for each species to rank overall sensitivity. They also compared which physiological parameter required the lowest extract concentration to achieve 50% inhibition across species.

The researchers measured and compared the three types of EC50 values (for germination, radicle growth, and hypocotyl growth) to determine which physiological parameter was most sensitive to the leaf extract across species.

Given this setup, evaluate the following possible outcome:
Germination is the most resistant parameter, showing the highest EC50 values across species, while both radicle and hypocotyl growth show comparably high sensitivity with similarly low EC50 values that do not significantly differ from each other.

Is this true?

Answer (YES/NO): NO